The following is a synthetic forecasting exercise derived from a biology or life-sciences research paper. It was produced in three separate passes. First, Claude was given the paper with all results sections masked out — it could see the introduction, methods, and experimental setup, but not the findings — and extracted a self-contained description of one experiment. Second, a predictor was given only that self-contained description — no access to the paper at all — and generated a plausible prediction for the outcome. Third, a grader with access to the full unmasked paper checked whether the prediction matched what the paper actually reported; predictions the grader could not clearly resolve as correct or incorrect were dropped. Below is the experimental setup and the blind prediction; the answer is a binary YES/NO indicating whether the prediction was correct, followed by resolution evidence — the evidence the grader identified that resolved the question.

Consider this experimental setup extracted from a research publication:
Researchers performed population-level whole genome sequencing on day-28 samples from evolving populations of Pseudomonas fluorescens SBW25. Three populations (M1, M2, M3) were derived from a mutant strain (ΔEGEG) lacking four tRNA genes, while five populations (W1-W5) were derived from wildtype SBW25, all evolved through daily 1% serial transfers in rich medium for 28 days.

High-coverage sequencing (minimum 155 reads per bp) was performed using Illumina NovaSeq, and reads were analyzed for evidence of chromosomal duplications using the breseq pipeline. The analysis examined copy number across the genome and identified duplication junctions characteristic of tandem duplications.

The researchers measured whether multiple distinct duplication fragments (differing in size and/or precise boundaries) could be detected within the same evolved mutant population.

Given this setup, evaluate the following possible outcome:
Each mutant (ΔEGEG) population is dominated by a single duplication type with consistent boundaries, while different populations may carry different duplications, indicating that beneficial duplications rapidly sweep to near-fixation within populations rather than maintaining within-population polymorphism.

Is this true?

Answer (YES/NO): NO